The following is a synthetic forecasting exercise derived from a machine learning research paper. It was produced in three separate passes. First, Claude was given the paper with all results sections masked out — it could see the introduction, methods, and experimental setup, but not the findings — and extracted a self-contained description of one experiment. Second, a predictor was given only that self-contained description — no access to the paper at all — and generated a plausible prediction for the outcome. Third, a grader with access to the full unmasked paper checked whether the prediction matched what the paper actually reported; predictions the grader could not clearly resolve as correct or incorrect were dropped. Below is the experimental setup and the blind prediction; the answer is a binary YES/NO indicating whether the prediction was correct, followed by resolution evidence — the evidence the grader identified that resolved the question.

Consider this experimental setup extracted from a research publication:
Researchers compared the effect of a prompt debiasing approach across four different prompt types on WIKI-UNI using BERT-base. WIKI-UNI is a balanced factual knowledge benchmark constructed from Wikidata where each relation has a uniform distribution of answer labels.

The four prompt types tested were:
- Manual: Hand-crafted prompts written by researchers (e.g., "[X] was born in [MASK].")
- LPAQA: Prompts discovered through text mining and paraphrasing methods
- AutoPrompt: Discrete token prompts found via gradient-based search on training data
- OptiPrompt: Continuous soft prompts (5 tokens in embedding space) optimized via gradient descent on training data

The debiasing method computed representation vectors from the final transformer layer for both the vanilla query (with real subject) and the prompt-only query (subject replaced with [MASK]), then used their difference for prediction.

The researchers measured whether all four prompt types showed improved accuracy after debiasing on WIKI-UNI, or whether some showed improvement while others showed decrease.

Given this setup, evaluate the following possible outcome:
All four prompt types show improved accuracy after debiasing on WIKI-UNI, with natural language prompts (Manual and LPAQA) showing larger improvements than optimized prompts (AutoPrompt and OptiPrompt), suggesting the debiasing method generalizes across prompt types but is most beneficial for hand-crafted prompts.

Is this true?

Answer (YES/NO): NO